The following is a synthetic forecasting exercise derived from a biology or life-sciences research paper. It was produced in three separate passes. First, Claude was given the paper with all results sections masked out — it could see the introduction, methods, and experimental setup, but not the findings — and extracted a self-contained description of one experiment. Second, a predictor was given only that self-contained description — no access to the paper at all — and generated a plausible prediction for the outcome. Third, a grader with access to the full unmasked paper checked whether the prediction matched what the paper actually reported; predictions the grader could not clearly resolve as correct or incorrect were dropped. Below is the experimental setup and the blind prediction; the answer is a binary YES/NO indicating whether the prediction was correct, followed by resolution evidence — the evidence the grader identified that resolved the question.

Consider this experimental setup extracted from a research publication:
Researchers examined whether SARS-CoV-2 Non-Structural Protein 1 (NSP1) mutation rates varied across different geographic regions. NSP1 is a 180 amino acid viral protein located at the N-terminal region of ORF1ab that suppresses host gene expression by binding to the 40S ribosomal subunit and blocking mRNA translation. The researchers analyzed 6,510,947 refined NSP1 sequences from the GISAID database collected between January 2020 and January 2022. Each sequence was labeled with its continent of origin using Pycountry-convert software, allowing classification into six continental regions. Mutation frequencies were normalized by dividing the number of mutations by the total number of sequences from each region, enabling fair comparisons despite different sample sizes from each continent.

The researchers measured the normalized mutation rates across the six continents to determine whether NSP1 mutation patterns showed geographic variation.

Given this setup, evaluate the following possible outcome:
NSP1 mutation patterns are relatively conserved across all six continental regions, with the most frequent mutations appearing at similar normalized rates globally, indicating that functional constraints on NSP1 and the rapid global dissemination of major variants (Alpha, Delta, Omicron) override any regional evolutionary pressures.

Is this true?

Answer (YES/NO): NO